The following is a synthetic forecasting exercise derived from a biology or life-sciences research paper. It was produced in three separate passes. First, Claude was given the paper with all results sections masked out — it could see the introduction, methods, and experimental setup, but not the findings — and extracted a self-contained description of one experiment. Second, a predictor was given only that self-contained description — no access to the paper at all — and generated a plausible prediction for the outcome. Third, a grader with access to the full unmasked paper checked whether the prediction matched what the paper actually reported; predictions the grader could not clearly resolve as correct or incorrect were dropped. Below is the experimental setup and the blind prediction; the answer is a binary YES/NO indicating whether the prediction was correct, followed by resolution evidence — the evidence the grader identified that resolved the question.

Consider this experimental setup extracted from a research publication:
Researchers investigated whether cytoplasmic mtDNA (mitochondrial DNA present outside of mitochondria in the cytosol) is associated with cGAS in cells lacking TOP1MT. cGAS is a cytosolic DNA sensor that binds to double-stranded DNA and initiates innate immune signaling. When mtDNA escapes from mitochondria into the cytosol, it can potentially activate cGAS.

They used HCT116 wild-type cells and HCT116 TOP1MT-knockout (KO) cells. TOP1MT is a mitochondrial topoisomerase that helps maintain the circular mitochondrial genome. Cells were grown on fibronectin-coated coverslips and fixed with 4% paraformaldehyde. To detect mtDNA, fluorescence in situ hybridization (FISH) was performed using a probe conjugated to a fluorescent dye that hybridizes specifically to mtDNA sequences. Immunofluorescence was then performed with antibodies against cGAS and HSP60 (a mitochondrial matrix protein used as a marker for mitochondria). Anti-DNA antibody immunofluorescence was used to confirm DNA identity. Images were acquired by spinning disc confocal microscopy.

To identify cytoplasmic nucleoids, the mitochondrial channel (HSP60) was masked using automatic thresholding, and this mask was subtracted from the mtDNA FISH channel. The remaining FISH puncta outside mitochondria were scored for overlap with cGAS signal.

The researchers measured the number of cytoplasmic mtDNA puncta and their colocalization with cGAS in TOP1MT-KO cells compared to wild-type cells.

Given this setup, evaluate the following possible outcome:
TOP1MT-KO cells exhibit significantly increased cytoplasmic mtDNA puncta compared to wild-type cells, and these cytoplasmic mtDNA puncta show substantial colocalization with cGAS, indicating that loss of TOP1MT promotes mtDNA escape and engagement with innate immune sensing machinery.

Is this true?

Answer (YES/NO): YES